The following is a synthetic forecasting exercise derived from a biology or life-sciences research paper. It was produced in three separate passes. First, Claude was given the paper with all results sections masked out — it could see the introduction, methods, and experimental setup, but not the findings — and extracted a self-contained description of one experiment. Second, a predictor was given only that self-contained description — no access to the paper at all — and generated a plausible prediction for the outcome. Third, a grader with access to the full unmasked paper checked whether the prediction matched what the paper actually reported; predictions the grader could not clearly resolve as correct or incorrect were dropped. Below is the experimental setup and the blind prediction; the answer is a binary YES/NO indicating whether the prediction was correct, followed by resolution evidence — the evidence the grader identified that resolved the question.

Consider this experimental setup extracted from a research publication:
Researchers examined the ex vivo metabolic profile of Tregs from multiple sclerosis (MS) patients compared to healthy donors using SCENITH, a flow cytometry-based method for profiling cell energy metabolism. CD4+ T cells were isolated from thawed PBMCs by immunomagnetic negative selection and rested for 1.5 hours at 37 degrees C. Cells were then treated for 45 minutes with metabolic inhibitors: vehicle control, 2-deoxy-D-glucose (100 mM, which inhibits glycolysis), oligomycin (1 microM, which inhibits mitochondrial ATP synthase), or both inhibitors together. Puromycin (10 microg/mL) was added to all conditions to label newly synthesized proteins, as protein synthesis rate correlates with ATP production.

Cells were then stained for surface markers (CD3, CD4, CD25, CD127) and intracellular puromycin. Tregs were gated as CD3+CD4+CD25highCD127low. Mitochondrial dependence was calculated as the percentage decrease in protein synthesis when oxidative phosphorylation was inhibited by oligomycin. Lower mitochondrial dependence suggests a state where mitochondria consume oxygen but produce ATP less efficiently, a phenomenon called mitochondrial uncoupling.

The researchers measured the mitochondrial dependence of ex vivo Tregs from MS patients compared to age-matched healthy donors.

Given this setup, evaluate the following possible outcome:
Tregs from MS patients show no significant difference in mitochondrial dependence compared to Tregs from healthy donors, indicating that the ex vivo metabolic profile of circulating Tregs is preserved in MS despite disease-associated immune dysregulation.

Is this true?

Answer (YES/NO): YES